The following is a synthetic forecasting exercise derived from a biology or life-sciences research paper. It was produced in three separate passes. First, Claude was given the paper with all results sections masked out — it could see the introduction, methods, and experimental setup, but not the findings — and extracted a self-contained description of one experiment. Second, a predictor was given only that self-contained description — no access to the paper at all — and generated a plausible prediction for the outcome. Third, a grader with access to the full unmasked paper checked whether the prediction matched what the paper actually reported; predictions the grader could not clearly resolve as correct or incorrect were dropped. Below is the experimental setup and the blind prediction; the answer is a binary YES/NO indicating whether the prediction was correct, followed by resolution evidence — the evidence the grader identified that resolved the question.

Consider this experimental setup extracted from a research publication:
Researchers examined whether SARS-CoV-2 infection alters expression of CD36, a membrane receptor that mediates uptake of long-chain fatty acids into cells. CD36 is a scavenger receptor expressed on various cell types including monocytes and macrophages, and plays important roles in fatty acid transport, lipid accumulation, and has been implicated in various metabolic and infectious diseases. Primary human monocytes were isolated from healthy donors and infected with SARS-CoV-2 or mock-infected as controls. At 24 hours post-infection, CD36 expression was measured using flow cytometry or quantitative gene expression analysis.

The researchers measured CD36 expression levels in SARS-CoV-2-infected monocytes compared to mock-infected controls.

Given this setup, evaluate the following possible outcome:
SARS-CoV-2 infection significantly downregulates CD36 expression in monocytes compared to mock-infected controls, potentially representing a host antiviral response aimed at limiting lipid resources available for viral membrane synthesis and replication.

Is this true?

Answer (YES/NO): NO